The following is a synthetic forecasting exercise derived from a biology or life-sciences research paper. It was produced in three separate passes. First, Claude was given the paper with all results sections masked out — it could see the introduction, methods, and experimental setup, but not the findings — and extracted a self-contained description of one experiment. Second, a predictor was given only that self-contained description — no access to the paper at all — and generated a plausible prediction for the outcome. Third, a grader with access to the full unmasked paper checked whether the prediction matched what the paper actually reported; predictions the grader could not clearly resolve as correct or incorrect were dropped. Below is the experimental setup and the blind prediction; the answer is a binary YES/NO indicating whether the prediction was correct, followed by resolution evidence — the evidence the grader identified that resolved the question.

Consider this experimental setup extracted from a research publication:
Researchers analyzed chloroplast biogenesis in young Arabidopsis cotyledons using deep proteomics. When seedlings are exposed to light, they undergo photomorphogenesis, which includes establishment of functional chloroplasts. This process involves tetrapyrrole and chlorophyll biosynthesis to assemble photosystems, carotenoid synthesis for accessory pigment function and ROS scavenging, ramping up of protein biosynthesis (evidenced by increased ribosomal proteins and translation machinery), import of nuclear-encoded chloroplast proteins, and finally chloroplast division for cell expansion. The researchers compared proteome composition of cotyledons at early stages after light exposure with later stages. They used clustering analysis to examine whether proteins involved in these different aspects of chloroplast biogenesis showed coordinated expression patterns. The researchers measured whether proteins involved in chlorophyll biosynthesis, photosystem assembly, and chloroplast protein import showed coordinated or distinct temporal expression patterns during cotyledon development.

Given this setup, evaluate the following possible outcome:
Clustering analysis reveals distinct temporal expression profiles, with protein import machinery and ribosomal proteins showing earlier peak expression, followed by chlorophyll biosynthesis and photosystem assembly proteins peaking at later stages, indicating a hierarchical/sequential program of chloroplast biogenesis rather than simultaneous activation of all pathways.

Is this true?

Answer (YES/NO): NO